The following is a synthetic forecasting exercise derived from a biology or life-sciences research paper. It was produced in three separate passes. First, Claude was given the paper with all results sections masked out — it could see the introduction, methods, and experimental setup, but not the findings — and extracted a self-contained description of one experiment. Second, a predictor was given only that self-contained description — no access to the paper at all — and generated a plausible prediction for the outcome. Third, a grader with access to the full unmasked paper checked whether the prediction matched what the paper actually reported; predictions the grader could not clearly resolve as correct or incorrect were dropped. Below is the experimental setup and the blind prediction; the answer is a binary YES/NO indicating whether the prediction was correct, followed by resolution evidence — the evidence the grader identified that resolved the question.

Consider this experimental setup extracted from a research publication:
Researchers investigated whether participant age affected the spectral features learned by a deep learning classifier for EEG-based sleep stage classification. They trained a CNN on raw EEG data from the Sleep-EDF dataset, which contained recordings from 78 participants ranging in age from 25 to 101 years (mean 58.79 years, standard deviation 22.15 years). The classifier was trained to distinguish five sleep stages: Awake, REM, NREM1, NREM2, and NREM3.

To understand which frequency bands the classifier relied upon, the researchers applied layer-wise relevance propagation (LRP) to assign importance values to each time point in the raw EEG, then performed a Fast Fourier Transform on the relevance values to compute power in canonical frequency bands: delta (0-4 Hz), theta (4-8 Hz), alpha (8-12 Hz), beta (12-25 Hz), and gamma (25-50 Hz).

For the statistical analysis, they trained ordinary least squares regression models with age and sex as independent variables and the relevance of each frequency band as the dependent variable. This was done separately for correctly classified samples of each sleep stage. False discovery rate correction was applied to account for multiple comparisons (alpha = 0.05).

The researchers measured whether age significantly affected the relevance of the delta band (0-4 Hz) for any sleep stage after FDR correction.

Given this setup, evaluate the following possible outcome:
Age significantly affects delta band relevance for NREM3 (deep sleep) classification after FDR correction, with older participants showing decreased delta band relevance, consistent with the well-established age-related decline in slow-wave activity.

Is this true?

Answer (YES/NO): YES